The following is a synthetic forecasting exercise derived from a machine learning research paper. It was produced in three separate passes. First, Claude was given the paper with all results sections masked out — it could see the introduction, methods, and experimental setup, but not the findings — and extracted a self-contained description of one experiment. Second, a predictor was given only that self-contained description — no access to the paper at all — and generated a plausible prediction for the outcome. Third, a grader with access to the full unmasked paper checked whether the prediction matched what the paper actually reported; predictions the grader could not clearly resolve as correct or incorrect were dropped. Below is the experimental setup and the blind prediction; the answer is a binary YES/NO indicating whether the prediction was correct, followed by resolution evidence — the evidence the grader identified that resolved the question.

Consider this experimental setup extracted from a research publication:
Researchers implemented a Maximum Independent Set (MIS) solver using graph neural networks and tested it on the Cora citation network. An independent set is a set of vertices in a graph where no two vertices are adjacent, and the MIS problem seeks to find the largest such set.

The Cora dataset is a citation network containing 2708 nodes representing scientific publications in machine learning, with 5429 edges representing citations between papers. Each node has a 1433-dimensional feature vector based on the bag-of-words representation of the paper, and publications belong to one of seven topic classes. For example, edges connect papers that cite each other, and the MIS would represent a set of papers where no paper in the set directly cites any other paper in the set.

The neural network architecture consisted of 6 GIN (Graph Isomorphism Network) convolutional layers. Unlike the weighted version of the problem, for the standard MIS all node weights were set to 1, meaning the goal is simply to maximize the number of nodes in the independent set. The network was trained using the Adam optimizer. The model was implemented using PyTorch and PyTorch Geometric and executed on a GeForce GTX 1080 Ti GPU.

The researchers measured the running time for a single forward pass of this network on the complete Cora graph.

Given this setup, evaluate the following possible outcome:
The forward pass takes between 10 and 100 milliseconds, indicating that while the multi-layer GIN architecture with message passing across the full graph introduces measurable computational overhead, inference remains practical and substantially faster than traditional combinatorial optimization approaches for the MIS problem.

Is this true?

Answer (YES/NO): NO